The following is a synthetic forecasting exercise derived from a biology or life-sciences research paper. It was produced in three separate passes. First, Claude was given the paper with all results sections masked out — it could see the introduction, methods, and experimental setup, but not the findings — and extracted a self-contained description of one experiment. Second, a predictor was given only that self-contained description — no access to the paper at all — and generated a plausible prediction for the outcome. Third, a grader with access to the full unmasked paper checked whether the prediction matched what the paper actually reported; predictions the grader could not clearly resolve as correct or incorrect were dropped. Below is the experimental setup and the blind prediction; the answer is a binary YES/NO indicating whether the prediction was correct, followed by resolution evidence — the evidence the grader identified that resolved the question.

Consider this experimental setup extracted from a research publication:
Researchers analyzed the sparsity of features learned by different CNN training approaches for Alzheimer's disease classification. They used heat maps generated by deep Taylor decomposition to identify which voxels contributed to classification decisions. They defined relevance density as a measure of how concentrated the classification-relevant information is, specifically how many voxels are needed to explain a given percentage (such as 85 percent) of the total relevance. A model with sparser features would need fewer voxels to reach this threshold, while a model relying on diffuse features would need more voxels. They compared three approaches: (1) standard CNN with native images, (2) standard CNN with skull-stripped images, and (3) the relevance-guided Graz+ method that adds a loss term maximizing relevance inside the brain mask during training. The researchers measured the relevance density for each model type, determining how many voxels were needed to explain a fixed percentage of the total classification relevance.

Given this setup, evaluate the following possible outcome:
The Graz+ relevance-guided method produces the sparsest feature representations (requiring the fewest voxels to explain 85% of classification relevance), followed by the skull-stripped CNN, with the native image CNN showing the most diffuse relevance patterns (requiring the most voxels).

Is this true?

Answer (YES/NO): YES